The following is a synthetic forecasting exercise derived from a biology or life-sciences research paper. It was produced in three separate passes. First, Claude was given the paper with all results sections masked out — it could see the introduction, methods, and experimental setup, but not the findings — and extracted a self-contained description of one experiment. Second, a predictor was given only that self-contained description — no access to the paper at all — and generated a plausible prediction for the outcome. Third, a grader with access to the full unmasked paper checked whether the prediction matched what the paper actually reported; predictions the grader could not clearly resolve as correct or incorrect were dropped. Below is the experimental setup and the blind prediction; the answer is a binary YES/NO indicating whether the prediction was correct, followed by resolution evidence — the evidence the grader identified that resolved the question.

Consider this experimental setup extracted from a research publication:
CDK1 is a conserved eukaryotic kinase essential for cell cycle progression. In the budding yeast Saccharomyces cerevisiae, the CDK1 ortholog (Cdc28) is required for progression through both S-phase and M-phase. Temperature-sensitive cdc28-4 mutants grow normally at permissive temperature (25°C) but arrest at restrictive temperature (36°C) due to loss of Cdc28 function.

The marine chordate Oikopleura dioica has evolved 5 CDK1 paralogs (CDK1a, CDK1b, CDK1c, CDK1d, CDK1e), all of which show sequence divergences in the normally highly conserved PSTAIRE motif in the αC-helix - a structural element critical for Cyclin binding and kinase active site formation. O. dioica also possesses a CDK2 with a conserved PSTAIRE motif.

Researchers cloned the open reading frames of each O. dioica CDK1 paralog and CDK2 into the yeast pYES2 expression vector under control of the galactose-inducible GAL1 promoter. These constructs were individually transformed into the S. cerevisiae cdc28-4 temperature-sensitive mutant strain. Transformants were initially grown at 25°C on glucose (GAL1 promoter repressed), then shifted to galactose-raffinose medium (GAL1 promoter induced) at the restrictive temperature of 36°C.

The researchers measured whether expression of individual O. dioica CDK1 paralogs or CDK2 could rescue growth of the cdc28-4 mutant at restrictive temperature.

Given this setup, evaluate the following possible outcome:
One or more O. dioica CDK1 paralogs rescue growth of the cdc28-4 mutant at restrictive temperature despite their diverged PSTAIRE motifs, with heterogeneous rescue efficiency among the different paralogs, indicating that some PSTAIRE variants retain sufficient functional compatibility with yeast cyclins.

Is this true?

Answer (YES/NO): YES